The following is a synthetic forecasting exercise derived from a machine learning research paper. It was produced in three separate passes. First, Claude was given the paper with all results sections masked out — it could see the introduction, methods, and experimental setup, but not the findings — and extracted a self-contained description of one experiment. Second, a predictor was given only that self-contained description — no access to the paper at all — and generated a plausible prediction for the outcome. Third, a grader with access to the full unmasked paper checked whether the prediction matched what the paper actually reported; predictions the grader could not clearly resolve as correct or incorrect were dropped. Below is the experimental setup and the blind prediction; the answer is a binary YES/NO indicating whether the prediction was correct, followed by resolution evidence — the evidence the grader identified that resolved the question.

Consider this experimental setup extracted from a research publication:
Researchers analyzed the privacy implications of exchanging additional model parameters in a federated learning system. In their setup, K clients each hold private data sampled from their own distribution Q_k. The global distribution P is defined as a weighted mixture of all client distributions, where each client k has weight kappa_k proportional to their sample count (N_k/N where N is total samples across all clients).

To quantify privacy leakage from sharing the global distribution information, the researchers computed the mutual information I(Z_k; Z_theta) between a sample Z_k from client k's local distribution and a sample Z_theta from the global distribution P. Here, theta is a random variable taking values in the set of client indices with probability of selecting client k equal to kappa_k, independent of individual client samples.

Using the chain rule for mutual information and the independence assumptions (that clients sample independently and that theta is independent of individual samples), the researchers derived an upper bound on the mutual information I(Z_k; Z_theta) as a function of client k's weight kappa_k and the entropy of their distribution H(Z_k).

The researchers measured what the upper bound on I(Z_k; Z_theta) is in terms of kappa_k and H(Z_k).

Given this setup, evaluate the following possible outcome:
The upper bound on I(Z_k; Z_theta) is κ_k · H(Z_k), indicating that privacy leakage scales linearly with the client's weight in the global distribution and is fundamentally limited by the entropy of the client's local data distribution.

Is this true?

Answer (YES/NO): YES